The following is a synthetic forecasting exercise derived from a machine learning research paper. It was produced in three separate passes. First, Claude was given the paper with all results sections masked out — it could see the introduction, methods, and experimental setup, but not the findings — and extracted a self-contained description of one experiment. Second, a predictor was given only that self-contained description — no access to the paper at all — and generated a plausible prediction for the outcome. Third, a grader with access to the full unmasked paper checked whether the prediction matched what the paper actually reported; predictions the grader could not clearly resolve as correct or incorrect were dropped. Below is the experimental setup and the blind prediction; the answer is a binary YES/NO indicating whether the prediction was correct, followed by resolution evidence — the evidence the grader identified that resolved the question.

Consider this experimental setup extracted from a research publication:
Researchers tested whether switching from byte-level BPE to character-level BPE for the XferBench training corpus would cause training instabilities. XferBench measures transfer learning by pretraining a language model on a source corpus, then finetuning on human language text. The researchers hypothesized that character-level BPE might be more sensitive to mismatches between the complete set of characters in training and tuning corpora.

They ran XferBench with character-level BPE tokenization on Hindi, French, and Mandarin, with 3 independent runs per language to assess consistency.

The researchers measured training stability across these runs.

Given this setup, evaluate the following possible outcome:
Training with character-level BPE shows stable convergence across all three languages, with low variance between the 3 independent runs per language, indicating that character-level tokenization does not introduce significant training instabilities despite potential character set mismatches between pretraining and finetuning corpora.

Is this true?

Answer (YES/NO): NO